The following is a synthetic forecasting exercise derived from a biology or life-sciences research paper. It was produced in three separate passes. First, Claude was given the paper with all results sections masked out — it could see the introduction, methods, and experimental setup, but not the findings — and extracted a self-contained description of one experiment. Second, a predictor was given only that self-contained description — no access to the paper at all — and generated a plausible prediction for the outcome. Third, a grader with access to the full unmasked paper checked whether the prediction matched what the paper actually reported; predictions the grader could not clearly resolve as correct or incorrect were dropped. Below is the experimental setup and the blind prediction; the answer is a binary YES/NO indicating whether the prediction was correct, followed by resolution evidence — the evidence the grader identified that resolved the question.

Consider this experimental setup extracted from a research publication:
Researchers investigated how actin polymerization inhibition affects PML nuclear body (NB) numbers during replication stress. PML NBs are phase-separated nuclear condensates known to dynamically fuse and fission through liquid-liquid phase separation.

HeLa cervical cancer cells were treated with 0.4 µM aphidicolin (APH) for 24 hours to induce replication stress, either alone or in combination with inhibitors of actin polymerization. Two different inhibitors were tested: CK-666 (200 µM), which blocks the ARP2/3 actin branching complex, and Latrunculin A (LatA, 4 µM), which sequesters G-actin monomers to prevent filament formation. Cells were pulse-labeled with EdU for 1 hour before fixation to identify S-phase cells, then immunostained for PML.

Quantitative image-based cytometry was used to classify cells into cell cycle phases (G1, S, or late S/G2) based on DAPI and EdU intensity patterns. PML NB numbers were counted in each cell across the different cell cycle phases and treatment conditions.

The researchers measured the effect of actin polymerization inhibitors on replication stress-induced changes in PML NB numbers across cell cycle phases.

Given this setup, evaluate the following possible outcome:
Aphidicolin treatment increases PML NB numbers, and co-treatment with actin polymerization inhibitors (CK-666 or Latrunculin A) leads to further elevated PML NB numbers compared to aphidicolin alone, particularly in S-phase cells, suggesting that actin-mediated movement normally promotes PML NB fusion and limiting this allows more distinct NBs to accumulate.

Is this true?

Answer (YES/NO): NO